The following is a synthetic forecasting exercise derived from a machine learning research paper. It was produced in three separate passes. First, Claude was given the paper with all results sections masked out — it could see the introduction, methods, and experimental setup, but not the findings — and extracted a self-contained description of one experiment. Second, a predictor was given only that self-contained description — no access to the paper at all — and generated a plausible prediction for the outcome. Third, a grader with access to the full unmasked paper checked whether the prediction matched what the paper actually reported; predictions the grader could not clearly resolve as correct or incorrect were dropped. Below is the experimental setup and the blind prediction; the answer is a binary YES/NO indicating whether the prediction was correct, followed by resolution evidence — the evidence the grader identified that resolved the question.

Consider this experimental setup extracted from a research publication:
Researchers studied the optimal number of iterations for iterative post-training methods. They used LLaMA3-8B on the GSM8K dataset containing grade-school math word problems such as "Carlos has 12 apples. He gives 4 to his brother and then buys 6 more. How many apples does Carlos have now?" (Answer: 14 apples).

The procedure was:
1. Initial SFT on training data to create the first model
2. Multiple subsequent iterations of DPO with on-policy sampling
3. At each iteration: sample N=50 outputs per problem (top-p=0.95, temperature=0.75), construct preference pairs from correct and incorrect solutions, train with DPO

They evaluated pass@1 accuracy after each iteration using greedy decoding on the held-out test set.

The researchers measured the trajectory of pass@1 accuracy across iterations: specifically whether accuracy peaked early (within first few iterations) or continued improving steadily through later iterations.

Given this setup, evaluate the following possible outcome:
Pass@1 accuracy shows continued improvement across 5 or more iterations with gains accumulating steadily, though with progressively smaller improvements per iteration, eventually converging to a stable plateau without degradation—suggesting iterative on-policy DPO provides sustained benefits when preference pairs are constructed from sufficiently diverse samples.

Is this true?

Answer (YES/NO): NO